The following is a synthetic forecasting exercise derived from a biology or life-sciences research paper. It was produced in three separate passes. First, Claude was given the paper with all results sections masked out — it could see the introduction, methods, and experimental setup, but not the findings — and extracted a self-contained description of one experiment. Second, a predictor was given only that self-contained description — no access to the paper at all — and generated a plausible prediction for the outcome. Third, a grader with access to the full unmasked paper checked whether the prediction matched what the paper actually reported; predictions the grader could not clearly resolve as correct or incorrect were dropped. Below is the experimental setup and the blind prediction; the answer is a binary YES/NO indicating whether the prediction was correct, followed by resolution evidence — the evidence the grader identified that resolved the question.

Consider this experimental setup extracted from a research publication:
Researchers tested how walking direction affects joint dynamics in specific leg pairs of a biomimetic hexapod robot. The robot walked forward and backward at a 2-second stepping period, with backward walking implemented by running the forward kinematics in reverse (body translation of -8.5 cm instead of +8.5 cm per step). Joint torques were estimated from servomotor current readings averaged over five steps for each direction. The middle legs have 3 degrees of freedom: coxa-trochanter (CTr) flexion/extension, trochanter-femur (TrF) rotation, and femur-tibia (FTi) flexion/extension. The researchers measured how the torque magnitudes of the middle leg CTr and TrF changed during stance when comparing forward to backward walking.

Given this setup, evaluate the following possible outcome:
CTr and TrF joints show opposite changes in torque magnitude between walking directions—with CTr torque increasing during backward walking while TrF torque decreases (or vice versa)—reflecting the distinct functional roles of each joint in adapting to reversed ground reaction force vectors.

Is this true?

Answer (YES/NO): NO